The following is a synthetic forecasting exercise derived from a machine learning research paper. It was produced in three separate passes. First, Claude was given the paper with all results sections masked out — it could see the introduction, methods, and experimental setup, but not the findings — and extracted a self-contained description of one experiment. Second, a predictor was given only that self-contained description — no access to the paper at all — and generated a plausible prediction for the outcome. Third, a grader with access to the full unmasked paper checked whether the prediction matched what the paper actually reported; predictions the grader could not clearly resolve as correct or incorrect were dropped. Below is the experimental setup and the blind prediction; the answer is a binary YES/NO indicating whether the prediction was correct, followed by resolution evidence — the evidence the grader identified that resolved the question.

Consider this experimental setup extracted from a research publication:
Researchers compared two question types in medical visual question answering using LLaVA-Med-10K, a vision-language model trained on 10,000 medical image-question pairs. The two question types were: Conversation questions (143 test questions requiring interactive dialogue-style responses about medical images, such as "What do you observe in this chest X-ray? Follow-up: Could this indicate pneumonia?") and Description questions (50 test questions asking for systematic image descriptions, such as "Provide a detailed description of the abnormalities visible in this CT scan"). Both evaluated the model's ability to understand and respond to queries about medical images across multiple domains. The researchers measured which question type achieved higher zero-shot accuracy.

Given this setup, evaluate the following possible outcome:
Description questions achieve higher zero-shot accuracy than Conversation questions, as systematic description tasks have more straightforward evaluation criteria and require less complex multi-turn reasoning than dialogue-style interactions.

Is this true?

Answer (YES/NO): NO